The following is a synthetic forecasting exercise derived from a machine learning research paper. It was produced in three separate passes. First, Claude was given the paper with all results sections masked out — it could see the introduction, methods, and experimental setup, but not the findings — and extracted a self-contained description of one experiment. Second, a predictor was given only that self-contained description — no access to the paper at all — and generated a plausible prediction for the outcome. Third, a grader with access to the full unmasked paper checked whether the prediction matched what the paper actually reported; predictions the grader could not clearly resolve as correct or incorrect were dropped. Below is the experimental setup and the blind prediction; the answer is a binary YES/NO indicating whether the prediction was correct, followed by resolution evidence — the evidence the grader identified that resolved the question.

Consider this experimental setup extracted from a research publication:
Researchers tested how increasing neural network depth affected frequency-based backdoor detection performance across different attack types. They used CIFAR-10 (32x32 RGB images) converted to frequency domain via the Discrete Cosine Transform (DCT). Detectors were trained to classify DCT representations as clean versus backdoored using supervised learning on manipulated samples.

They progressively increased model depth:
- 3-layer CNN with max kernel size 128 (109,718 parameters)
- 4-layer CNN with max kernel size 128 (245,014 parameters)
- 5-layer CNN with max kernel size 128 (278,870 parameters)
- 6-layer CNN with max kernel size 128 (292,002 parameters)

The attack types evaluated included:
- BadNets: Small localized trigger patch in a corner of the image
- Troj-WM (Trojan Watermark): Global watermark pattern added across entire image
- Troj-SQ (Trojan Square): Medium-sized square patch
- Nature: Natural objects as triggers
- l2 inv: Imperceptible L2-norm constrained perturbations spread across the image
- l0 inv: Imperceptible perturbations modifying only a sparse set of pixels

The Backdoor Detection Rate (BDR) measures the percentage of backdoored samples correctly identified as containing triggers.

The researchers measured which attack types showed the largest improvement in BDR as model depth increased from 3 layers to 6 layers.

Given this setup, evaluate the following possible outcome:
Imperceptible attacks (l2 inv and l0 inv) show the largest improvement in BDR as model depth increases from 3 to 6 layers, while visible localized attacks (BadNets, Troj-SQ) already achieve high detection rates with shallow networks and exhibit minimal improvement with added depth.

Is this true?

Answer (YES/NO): NO